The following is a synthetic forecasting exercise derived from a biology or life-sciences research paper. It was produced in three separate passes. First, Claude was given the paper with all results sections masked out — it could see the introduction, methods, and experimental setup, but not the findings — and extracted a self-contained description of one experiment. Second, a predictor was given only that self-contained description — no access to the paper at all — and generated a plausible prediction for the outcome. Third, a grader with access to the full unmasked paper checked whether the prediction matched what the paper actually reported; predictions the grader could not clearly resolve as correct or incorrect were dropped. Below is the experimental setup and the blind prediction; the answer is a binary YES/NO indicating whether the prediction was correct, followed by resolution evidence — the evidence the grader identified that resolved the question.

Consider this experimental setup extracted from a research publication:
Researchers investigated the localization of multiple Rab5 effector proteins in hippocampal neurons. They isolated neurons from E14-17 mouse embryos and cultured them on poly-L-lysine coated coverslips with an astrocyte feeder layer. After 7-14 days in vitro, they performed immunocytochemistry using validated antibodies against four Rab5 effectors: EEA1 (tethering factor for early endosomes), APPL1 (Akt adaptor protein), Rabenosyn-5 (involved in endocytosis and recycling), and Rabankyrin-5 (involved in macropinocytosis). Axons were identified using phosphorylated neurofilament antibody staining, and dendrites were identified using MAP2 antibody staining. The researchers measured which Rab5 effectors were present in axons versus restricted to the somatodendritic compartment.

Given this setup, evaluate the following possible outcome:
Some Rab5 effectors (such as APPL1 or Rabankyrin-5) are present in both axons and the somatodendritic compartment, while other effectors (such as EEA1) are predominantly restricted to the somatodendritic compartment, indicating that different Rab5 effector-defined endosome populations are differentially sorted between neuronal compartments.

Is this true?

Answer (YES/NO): YES